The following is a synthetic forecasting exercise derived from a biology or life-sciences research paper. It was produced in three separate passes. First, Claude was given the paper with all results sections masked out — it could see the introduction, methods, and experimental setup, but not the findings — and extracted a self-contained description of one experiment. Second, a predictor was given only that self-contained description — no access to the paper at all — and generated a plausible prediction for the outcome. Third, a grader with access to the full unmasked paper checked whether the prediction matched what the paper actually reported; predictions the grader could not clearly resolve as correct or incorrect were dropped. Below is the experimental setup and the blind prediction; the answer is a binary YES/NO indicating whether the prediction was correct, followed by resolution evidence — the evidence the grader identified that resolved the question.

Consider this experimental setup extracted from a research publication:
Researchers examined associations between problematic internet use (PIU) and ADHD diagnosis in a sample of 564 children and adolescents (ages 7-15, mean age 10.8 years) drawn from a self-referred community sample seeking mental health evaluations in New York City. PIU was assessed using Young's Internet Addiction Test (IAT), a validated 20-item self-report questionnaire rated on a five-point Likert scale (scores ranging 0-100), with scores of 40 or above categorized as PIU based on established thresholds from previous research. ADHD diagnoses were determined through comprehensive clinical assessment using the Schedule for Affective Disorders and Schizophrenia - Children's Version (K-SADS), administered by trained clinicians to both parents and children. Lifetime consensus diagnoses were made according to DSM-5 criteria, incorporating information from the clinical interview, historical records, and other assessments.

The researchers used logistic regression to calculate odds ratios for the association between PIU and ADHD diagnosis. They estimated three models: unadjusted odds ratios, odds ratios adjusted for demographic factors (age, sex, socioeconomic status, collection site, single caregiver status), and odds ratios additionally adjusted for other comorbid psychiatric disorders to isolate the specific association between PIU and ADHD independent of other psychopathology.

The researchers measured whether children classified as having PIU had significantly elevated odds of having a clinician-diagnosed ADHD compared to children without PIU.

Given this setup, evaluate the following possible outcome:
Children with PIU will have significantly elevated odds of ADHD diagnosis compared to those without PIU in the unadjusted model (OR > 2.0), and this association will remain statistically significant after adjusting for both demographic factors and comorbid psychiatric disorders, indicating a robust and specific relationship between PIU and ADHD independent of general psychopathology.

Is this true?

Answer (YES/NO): NO